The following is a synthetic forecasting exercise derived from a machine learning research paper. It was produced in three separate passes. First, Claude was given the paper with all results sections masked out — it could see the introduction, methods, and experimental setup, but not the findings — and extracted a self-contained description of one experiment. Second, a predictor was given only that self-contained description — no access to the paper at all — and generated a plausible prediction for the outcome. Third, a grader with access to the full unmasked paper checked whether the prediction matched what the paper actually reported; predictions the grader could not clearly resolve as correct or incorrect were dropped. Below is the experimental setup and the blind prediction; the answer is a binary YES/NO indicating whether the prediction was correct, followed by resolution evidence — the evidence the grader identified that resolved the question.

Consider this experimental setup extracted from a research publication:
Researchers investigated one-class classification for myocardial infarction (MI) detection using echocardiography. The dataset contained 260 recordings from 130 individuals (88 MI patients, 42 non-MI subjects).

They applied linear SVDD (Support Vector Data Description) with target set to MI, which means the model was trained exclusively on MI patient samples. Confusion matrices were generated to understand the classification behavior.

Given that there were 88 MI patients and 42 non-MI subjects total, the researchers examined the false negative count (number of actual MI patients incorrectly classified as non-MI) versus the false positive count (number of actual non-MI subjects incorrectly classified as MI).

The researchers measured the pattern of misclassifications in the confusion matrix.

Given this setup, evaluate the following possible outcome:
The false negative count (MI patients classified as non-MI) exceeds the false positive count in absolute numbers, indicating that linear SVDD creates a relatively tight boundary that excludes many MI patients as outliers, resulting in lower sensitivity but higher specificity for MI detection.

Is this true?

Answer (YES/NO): NO